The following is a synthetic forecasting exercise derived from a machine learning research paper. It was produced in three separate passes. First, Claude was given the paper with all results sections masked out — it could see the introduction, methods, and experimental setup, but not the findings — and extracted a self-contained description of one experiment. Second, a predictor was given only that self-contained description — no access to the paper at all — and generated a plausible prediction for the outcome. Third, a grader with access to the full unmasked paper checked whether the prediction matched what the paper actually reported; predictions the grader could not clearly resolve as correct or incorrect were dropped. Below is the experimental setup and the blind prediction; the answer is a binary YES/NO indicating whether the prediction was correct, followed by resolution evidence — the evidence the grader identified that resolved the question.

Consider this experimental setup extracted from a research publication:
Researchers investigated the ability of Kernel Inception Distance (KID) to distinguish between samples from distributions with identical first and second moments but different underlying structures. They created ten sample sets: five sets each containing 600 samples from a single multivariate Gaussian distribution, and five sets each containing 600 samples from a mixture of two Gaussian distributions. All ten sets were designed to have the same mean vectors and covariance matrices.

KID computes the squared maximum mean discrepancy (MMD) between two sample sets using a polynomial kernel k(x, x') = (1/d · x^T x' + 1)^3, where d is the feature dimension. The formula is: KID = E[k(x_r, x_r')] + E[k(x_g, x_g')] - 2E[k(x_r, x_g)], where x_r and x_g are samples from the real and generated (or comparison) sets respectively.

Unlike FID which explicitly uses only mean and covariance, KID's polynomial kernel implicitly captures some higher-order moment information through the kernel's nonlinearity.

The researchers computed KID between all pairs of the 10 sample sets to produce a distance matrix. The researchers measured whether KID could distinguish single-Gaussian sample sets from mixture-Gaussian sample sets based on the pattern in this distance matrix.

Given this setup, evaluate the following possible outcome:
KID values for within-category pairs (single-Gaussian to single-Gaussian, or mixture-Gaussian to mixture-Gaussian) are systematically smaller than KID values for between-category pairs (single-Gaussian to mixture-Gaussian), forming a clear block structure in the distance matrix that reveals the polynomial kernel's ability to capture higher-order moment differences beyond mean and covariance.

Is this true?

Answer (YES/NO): NO